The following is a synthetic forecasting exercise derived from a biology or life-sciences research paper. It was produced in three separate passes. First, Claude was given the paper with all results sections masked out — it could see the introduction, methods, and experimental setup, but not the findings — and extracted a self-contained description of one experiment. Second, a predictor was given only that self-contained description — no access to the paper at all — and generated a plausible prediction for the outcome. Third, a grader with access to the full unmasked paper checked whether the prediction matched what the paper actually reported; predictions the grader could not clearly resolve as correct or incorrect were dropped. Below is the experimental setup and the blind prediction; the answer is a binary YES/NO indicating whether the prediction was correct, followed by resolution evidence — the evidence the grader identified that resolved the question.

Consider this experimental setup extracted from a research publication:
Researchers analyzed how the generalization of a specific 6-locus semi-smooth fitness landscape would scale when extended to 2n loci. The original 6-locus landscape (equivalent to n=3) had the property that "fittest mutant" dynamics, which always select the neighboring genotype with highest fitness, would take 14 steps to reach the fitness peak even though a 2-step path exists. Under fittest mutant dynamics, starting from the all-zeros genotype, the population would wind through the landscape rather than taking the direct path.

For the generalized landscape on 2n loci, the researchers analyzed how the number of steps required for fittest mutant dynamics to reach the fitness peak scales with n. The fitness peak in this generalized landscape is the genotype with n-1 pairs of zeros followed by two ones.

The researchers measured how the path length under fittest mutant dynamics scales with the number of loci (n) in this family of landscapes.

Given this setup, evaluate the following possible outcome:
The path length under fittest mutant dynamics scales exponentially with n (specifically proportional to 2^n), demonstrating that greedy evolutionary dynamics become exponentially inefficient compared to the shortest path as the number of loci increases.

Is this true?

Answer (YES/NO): YES